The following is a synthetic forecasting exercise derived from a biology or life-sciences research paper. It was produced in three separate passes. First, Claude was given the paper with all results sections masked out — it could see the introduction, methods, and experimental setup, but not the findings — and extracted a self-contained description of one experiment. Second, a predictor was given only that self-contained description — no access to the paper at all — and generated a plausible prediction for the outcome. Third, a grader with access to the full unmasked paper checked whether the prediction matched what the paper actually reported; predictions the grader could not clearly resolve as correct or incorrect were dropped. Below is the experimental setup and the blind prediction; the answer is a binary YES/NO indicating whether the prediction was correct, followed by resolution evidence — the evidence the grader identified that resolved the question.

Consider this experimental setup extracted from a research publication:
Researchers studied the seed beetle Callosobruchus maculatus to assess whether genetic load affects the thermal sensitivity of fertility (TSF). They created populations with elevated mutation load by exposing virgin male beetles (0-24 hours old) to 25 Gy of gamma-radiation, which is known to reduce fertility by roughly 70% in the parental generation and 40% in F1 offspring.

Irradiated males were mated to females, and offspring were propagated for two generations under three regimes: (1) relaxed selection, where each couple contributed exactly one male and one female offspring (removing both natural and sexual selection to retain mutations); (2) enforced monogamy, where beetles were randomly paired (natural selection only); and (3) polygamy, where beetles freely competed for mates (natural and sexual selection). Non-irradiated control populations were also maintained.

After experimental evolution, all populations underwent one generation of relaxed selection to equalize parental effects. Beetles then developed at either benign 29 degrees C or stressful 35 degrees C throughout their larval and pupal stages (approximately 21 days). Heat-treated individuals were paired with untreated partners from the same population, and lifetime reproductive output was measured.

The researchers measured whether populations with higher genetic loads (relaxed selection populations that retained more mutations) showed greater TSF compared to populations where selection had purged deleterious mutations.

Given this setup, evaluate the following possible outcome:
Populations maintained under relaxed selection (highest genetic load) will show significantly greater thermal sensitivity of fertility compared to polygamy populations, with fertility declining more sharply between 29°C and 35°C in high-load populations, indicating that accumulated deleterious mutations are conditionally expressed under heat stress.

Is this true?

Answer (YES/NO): NO